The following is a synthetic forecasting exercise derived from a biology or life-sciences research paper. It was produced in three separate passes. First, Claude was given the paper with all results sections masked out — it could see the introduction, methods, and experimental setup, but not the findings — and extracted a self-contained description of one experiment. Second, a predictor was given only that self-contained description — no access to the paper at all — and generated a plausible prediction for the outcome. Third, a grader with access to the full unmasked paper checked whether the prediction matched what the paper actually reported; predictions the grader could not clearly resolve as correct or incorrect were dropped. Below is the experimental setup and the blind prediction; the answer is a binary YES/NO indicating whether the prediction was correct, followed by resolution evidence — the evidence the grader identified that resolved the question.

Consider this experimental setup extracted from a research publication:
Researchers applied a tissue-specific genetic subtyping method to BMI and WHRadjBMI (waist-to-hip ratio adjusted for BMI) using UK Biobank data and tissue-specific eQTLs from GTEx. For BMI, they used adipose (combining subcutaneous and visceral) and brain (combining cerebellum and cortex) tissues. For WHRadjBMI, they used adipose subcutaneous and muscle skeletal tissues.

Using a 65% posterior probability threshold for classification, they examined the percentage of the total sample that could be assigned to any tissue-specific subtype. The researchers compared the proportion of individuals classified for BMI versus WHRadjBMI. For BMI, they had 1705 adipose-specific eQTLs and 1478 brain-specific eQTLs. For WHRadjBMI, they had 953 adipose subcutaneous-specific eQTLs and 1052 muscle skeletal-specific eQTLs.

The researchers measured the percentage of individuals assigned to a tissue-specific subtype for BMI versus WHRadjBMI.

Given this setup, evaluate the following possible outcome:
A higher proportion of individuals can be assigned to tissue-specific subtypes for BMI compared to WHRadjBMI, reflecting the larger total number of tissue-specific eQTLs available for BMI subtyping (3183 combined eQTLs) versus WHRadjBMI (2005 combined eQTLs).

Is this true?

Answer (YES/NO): NO